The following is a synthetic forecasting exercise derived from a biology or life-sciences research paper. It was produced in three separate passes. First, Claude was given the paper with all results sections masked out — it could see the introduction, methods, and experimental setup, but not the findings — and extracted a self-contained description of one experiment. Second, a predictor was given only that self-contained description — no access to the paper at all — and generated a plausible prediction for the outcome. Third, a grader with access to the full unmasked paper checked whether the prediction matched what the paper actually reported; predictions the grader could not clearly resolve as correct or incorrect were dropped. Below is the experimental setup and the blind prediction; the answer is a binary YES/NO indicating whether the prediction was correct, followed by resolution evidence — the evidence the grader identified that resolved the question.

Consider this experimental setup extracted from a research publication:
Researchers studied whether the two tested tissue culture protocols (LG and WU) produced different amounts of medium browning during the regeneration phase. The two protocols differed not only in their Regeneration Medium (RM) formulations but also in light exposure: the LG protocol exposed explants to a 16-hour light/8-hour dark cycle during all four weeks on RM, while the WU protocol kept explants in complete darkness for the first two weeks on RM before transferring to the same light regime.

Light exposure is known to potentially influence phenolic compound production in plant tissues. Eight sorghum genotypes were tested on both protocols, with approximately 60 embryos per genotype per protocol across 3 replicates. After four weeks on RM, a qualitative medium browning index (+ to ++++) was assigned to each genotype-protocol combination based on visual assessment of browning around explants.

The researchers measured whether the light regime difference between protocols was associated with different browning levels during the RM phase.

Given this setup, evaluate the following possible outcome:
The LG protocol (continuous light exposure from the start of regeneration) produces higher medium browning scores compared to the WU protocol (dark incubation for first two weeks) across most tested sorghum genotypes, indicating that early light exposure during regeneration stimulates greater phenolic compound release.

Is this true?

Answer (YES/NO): NO